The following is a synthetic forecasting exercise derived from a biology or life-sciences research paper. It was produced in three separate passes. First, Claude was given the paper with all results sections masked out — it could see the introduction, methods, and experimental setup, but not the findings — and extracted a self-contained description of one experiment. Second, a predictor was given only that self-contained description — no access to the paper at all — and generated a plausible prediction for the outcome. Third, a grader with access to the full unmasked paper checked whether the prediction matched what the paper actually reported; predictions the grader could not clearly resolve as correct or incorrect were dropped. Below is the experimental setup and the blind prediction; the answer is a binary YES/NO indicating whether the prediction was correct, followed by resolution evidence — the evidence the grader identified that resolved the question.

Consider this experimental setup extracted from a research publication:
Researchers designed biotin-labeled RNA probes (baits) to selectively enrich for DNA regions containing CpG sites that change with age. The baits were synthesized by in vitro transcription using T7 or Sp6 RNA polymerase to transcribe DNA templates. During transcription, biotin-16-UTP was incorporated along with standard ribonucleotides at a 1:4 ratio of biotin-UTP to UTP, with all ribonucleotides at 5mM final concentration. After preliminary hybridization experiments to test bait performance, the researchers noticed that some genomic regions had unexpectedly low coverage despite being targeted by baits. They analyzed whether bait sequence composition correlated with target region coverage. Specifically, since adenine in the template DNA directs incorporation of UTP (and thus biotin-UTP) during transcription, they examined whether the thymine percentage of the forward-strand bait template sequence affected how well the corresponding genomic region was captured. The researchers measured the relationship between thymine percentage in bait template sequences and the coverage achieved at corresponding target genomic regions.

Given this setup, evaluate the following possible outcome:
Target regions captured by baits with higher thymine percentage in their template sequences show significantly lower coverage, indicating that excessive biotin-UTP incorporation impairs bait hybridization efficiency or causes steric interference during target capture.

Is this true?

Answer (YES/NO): NO